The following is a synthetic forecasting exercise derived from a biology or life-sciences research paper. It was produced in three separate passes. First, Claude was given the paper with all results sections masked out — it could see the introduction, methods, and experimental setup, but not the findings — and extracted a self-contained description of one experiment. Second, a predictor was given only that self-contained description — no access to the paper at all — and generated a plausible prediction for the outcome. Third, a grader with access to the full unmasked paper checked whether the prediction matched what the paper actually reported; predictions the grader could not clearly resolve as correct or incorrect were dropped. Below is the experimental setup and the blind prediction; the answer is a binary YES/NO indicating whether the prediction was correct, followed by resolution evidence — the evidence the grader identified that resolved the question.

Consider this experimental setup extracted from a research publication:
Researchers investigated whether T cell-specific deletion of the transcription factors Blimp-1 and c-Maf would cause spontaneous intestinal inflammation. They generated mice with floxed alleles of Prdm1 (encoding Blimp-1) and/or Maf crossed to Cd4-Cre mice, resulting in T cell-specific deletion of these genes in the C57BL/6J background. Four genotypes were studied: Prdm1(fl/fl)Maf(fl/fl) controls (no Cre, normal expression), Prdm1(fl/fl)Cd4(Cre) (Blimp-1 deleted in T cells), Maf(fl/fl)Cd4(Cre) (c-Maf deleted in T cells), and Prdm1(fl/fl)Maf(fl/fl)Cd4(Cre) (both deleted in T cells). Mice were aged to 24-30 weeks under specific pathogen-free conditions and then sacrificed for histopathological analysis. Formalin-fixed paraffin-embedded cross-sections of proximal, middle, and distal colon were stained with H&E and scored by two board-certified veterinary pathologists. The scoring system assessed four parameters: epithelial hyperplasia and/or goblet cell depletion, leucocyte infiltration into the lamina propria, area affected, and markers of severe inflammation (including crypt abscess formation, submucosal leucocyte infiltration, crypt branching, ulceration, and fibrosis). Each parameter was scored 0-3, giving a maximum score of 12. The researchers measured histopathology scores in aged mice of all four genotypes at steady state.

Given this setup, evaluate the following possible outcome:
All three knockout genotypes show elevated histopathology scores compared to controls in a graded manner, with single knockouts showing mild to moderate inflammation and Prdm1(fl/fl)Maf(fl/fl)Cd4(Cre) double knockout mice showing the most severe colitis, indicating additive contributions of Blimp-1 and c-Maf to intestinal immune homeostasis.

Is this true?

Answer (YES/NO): NO